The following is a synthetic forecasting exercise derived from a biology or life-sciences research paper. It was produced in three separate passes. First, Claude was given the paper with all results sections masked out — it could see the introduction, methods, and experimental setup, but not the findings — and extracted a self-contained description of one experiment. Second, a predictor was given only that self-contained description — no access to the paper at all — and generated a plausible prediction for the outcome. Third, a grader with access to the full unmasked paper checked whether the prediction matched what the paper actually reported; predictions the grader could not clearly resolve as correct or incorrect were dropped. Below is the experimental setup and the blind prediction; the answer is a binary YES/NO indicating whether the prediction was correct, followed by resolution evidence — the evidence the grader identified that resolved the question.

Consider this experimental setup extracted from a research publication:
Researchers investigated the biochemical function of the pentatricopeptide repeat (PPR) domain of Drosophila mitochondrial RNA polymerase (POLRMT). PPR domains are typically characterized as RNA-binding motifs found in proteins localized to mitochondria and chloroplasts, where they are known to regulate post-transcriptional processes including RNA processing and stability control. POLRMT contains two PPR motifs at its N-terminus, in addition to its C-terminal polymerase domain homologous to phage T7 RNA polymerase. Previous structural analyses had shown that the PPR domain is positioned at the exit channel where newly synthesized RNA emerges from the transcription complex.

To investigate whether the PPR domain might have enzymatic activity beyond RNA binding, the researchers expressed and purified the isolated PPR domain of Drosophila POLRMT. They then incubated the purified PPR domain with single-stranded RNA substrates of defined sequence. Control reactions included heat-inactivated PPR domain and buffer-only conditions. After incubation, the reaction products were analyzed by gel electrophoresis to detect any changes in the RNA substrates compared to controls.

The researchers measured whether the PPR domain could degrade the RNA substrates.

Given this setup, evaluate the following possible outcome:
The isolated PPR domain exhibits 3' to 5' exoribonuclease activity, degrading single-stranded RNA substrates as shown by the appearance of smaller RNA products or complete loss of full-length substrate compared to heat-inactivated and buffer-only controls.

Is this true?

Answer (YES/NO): YES